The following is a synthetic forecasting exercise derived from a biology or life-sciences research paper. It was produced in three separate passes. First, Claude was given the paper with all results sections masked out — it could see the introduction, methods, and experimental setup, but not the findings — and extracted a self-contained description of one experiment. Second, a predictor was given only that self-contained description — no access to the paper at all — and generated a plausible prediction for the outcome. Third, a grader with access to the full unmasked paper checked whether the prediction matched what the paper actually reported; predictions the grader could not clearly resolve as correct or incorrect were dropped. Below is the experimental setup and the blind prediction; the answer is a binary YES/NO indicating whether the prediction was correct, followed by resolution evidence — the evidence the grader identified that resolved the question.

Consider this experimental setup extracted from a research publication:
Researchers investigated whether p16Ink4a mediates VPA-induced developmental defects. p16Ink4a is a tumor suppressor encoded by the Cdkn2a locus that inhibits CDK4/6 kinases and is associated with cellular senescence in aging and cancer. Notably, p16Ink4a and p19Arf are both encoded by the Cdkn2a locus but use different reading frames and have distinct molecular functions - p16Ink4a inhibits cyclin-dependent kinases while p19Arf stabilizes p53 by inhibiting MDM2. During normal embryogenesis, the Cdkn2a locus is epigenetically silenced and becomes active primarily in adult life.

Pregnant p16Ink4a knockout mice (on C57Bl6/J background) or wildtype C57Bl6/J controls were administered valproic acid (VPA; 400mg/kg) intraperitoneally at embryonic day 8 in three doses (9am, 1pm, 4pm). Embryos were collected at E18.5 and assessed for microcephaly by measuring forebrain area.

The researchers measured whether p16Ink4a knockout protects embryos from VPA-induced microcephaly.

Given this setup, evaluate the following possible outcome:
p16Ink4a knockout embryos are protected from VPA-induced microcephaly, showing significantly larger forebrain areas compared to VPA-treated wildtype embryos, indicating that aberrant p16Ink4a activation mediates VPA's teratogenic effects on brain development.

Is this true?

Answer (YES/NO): NO